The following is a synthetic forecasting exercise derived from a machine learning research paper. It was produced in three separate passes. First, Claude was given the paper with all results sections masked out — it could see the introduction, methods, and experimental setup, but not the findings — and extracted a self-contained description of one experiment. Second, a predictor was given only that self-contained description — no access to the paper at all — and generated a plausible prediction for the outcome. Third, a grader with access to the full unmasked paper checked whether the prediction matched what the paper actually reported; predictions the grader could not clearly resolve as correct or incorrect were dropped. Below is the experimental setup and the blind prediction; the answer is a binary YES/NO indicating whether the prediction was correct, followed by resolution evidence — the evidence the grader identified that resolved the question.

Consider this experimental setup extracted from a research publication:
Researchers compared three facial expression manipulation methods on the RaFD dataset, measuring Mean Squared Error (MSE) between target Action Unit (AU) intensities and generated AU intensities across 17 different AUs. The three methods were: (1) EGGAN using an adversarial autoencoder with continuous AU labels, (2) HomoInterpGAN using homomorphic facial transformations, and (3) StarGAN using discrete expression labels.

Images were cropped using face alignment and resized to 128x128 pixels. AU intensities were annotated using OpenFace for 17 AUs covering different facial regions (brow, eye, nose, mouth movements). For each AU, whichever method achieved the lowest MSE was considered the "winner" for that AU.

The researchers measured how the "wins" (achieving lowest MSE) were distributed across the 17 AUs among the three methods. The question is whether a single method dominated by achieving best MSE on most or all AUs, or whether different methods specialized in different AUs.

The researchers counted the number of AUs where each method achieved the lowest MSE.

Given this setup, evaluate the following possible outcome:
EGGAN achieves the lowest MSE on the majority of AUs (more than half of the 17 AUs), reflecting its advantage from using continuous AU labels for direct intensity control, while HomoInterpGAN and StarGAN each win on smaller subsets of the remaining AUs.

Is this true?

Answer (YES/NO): YES